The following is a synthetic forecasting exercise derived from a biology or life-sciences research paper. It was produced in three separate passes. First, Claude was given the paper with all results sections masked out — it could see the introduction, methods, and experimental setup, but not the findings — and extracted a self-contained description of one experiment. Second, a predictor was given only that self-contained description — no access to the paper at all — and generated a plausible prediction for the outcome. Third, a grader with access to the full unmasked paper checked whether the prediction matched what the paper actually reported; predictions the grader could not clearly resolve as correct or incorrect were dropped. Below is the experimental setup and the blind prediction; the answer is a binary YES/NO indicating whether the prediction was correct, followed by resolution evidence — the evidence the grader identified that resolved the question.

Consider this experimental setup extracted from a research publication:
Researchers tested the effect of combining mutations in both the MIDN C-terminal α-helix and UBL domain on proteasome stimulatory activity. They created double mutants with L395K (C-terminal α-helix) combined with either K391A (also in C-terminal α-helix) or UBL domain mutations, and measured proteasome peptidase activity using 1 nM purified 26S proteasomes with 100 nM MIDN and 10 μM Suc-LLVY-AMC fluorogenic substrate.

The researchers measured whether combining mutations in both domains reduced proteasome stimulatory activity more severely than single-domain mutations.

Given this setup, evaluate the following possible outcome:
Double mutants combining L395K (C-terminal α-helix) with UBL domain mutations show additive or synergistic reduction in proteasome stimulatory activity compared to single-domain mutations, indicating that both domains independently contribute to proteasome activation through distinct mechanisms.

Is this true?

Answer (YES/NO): NO